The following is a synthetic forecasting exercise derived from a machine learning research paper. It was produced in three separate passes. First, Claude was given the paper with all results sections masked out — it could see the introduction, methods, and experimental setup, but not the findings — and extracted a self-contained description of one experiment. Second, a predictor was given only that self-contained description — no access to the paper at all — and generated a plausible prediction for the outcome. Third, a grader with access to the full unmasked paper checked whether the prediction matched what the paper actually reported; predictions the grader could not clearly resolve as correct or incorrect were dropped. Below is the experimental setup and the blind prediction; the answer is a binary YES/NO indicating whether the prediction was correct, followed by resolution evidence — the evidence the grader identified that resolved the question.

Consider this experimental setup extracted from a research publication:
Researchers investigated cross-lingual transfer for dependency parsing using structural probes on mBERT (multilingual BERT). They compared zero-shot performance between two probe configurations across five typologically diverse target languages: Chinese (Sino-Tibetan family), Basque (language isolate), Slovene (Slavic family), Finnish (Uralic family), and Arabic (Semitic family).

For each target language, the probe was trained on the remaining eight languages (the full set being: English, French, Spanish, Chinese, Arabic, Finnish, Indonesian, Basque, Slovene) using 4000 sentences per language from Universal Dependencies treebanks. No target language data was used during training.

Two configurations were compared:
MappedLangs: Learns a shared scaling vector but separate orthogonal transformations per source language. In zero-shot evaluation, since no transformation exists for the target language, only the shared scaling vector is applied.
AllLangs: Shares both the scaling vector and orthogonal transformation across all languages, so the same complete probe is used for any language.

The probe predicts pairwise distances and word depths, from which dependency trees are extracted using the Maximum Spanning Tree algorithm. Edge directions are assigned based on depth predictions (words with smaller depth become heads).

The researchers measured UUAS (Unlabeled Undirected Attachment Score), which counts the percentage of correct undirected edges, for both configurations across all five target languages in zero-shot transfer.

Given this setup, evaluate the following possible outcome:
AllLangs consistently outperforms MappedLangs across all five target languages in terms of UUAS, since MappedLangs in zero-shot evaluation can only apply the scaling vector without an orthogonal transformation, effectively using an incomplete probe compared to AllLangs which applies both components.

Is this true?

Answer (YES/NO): YES